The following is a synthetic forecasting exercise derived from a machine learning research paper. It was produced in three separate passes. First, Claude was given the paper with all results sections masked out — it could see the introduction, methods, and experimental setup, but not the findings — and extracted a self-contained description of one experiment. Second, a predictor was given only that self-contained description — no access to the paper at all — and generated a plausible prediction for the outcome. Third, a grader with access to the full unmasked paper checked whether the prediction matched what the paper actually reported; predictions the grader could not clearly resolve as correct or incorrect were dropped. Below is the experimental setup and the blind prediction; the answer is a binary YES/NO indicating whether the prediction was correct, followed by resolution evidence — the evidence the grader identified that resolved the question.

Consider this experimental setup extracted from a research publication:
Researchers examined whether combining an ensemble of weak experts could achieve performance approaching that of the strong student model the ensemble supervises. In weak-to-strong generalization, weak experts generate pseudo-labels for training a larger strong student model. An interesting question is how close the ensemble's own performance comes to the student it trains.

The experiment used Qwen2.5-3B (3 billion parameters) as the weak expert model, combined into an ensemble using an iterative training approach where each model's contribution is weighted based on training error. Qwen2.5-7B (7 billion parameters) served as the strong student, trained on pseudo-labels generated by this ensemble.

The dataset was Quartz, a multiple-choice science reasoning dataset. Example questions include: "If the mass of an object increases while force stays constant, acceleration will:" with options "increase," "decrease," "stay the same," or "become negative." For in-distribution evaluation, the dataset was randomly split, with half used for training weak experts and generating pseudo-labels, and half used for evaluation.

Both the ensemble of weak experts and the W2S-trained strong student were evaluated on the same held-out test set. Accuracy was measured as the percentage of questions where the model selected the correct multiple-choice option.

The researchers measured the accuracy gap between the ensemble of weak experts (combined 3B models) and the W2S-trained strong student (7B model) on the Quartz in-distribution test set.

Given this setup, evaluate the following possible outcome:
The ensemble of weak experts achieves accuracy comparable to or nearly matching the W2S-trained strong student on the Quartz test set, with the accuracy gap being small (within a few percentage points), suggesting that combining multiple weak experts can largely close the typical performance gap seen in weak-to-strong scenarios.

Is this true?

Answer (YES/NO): YES